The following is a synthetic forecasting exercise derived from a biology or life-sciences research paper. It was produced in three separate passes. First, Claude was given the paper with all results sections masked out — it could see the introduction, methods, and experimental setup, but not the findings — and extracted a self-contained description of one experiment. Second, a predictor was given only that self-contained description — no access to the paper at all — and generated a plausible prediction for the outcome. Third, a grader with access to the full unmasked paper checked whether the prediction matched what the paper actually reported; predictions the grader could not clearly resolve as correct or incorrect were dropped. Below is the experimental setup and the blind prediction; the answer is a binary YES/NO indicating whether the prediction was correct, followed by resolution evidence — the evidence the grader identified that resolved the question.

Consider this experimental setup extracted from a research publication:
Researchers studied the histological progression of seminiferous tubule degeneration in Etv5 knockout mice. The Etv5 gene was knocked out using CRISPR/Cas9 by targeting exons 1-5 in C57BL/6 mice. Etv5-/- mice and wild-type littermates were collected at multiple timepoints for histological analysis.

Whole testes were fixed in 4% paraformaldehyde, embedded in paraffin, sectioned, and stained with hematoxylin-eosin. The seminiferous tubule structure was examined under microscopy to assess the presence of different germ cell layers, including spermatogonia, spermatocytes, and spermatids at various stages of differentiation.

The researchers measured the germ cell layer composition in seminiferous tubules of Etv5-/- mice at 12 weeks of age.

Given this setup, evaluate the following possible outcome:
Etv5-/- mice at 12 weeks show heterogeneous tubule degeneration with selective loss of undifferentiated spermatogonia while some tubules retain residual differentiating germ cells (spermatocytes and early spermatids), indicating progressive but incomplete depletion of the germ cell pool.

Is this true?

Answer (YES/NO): NO